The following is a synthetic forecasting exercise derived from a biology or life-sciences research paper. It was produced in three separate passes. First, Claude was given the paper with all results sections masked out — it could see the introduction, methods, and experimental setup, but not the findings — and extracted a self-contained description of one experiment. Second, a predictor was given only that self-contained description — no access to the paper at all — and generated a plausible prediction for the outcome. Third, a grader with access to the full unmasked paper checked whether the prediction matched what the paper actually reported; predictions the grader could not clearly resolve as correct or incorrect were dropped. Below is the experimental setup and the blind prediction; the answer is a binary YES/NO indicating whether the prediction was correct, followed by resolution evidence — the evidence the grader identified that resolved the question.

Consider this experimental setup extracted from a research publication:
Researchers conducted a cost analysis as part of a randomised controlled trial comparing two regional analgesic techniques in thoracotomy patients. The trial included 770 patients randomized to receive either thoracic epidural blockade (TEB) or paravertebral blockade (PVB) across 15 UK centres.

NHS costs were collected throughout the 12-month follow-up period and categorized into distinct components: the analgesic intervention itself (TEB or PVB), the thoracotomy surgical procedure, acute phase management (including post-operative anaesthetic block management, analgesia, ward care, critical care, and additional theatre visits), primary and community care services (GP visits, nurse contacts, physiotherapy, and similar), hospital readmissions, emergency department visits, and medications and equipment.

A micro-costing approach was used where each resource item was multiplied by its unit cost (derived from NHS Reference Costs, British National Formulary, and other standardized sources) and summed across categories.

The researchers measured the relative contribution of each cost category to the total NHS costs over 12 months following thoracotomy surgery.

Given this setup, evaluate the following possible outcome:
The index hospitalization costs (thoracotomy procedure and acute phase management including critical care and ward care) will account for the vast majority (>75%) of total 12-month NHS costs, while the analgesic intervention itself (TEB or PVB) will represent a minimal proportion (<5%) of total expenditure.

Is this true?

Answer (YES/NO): YES